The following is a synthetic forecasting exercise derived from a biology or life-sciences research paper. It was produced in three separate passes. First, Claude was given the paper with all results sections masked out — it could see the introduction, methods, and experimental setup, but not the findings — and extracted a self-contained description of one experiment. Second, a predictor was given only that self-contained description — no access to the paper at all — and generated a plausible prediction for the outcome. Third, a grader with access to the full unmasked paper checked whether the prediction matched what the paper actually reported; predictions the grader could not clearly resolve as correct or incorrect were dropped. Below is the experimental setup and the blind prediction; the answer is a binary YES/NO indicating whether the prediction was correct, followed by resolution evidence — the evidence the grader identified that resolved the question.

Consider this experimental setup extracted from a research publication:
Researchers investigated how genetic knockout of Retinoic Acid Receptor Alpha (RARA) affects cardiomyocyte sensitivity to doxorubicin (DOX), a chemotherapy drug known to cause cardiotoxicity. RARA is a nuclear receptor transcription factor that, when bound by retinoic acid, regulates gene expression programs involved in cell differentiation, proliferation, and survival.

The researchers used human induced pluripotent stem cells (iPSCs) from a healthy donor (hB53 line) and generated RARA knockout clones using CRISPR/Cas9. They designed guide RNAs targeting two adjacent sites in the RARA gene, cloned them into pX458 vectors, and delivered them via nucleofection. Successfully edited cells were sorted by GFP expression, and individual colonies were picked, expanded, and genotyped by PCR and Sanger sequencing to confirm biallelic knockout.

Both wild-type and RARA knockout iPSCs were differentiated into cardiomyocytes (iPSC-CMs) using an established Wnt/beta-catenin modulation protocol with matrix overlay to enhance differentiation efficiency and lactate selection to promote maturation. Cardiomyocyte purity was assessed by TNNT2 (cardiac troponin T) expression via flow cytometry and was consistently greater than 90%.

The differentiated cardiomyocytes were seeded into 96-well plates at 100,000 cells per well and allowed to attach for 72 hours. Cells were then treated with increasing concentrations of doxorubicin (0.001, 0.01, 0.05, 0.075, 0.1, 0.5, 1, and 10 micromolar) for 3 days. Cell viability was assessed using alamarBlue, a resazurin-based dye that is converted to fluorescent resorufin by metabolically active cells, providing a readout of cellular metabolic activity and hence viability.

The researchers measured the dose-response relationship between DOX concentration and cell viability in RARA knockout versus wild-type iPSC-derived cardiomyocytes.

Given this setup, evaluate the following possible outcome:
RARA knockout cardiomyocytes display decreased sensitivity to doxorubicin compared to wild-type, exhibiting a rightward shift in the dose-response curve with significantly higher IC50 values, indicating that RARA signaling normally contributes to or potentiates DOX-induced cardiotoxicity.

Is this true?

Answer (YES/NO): NO